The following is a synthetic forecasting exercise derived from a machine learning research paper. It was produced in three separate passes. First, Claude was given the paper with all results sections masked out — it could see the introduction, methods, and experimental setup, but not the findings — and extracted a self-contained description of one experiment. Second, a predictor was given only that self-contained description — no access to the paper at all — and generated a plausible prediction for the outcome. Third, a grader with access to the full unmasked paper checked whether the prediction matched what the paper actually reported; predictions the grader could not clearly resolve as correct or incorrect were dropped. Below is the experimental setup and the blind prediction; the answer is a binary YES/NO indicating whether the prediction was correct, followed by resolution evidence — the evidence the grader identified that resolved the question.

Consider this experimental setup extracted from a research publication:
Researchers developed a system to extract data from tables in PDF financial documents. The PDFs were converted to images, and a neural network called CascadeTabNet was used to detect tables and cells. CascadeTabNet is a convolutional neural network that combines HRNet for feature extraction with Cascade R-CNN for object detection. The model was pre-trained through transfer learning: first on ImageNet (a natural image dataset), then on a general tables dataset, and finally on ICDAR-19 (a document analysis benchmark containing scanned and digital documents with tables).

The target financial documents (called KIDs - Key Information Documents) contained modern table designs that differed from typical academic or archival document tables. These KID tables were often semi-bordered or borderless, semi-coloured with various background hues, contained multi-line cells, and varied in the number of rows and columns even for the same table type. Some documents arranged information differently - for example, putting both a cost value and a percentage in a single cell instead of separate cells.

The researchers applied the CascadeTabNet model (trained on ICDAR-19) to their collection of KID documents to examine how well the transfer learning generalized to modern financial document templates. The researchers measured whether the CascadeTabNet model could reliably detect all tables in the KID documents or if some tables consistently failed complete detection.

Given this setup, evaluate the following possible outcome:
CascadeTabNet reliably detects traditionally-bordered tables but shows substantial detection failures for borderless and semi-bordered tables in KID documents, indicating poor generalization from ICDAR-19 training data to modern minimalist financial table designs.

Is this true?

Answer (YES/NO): NO